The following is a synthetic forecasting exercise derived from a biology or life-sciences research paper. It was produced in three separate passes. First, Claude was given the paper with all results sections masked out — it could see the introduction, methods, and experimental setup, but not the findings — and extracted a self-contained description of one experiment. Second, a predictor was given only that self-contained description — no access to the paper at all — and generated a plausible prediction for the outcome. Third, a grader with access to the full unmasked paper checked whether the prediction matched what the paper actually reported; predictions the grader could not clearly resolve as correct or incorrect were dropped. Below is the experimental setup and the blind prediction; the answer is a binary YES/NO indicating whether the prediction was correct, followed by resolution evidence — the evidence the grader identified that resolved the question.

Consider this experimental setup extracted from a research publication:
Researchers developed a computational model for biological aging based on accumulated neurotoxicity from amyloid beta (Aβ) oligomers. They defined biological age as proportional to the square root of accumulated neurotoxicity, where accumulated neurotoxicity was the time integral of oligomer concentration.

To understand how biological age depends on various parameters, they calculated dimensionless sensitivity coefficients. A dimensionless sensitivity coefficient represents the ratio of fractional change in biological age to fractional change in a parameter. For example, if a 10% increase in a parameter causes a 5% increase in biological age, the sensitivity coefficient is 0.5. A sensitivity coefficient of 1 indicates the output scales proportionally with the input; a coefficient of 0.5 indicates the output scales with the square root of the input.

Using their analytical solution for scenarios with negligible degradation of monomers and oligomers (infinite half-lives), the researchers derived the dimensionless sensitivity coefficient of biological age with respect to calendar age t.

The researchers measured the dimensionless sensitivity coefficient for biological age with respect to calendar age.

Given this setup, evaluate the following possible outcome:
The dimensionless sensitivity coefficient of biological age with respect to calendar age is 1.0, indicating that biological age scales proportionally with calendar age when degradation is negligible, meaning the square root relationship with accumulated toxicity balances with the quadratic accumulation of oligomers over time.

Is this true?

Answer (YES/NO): YES